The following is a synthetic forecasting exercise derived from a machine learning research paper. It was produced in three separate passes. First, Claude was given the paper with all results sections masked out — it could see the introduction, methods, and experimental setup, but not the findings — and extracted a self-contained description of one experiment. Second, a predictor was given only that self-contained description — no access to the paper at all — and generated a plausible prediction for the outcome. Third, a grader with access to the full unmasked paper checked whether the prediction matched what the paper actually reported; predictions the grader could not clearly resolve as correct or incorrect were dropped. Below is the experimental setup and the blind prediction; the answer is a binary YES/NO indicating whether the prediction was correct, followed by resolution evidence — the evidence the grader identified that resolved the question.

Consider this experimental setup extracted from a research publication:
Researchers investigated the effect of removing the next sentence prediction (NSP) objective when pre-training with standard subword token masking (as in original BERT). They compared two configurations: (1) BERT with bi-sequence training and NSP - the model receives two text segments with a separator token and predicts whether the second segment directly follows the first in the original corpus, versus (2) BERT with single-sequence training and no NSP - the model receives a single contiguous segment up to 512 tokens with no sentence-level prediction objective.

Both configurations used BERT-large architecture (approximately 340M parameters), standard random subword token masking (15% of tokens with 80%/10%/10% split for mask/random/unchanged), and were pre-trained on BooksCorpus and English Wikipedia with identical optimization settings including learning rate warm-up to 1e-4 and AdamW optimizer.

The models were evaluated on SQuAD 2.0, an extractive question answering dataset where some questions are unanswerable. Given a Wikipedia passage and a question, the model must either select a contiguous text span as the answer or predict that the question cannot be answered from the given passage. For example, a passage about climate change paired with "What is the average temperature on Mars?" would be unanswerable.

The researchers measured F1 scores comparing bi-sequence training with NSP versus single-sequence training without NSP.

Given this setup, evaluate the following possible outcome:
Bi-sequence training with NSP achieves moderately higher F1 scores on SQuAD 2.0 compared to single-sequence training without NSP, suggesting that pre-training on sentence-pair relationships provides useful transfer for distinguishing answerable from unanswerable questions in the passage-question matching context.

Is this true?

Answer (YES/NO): NO